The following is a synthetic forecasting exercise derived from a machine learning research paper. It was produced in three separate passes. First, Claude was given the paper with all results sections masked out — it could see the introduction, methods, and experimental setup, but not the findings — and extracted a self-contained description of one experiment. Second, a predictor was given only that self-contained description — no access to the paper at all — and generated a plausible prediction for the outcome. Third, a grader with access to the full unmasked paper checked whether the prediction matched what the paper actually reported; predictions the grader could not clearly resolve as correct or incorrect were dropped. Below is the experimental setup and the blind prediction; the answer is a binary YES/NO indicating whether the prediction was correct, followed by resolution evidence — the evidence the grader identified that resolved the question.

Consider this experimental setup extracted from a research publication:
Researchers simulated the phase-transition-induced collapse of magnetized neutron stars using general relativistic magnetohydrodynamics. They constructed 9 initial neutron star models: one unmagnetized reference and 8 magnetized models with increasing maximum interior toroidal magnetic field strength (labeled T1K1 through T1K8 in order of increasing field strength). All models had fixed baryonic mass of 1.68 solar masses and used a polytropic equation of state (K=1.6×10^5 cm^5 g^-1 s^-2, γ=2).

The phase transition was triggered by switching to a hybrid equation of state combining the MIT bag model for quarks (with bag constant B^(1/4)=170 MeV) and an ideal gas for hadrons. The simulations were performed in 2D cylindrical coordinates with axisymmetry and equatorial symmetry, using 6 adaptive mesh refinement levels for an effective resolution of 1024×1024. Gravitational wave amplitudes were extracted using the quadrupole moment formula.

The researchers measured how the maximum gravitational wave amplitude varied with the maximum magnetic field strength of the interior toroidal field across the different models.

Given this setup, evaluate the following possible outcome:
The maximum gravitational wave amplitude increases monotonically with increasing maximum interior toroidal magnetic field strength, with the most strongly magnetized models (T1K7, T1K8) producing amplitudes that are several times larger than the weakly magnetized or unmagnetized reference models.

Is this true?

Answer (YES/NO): NO